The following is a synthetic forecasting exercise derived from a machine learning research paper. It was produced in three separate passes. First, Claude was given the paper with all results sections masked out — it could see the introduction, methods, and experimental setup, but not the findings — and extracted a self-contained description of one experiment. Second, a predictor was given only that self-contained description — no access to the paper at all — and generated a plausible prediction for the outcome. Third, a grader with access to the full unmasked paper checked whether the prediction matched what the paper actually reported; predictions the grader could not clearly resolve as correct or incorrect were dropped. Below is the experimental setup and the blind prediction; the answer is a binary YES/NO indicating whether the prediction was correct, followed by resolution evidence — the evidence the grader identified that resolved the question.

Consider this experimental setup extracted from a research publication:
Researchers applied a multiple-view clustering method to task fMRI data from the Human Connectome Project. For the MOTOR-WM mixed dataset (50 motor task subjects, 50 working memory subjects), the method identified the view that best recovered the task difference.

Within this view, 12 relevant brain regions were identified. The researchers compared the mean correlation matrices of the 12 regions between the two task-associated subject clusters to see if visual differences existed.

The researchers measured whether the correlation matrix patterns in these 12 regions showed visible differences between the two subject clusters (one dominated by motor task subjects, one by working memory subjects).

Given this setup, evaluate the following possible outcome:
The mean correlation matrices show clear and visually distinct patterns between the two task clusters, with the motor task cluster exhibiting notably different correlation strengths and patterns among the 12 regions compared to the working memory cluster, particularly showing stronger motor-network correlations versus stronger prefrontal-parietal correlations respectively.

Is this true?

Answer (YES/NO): NO